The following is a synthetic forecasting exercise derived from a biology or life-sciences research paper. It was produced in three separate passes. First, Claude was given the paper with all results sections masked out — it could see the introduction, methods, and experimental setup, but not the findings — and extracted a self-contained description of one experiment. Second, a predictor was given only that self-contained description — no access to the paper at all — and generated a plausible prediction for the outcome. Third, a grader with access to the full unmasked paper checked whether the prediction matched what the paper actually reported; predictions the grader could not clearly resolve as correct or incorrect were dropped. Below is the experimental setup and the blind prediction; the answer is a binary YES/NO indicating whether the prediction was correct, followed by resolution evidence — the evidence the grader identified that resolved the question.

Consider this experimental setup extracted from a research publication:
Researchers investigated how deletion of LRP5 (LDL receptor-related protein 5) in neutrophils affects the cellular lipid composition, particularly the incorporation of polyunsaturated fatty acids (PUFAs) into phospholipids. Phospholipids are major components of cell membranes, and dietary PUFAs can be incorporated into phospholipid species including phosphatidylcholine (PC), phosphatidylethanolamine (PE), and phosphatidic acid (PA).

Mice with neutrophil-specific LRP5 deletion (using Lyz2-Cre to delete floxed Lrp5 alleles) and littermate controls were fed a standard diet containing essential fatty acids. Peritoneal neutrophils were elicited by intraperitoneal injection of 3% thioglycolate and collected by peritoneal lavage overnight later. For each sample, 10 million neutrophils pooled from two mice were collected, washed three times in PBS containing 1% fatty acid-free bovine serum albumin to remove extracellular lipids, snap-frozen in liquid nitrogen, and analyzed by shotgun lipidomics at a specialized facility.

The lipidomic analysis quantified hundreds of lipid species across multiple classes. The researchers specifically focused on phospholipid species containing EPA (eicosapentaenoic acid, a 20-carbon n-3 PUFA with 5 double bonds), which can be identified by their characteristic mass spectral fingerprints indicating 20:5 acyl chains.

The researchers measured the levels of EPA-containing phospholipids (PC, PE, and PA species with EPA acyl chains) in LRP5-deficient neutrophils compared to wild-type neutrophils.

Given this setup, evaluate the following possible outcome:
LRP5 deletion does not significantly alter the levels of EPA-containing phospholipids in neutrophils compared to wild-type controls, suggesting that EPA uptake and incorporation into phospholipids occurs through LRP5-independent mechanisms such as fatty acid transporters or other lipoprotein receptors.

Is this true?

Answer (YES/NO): NO